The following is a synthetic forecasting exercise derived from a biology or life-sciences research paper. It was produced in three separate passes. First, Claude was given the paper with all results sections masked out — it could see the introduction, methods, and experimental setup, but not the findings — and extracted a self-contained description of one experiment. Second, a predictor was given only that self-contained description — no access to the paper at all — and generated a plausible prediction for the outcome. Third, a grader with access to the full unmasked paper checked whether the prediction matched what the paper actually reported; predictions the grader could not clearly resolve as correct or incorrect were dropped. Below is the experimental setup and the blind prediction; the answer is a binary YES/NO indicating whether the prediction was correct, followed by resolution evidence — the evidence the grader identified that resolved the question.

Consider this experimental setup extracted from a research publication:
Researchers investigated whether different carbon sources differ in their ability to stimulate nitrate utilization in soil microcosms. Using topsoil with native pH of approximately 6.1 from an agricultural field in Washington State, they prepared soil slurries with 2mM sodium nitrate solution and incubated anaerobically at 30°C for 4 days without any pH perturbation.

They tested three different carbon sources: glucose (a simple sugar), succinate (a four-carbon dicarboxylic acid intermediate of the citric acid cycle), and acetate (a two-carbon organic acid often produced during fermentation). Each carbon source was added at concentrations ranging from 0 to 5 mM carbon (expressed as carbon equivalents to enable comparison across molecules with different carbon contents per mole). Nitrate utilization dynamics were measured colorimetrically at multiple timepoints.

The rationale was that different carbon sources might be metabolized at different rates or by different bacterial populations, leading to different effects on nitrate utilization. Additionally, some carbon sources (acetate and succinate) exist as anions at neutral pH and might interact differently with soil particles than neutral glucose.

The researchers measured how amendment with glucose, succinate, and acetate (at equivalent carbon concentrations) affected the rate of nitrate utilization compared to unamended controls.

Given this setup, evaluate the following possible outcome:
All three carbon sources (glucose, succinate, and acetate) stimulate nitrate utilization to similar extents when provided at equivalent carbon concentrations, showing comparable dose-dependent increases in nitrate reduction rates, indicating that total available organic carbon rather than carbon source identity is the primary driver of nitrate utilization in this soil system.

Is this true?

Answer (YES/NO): NO